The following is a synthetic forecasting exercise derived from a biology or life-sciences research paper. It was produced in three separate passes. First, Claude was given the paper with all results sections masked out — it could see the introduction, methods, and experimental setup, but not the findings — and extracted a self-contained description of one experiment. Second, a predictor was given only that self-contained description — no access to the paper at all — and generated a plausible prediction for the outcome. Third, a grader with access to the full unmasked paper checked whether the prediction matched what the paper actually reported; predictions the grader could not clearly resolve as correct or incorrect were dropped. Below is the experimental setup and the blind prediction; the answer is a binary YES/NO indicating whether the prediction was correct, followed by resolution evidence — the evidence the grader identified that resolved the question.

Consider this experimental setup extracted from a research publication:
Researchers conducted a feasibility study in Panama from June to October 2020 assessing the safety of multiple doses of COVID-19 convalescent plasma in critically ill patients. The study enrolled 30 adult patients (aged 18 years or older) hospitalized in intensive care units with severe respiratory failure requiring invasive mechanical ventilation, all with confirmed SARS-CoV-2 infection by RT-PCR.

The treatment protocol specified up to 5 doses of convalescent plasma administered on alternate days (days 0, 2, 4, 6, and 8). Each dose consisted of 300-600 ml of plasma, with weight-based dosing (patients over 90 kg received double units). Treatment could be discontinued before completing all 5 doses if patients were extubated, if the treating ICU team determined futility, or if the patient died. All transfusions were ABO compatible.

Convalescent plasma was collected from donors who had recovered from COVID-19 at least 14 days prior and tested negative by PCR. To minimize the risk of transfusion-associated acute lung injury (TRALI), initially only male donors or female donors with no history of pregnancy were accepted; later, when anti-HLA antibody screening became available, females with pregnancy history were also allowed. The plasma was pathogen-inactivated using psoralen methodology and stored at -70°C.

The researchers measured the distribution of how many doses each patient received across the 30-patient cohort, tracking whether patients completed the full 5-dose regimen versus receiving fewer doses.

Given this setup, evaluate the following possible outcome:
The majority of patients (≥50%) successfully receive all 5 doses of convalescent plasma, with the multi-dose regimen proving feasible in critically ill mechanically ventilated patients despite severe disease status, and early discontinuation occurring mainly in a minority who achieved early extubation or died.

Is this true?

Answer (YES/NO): YES